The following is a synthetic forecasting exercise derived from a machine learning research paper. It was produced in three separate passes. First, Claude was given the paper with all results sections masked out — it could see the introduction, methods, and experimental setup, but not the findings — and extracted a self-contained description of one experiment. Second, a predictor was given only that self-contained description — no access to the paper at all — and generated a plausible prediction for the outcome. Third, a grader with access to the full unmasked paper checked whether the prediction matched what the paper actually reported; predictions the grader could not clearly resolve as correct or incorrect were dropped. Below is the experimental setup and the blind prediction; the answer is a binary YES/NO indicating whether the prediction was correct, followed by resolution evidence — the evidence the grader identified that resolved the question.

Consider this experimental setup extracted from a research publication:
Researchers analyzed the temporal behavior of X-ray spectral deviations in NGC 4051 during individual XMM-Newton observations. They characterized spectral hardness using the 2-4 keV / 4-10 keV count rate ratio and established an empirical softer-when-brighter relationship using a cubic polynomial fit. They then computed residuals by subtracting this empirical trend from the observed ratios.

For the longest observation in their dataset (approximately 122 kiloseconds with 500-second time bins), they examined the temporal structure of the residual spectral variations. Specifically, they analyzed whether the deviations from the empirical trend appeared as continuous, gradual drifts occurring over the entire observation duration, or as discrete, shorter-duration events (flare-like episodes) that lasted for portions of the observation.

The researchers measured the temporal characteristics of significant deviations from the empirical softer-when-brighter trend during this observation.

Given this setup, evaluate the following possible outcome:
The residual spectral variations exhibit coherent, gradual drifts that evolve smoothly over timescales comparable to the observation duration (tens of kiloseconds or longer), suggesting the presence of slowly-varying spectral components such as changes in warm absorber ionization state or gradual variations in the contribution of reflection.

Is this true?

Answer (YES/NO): NO